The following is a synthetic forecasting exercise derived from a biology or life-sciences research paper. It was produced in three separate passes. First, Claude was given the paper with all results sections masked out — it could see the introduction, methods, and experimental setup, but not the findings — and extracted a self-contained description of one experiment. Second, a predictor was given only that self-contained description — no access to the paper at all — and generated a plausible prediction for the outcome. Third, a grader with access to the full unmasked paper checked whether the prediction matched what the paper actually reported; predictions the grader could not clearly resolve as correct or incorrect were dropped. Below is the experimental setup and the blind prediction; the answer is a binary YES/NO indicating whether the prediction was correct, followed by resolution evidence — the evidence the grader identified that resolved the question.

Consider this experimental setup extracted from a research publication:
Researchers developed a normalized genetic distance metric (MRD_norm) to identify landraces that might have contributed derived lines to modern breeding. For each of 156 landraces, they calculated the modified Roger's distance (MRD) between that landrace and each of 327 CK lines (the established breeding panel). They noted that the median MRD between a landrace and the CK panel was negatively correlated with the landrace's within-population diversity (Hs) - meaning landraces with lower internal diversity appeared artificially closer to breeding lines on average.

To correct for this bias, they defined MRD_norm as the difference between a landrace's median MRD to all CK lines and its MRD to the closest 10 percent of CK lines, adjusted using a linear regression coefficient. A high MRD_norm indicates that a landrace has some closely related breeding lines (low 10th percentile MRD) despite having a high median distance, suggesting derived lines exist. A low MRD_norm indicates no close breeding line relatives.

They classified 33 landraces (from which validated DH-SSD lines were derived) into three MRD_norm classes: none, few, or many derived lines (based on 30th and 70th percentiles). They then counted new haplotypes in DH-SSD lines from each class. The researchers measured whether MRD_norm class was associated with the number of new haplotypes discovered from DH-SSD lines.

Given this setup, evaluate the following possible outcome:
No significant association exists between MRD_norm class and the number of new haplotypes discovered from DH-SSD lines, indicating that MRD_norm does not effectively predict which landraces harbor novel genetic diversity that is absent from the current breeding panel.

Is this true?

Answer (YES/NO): NO